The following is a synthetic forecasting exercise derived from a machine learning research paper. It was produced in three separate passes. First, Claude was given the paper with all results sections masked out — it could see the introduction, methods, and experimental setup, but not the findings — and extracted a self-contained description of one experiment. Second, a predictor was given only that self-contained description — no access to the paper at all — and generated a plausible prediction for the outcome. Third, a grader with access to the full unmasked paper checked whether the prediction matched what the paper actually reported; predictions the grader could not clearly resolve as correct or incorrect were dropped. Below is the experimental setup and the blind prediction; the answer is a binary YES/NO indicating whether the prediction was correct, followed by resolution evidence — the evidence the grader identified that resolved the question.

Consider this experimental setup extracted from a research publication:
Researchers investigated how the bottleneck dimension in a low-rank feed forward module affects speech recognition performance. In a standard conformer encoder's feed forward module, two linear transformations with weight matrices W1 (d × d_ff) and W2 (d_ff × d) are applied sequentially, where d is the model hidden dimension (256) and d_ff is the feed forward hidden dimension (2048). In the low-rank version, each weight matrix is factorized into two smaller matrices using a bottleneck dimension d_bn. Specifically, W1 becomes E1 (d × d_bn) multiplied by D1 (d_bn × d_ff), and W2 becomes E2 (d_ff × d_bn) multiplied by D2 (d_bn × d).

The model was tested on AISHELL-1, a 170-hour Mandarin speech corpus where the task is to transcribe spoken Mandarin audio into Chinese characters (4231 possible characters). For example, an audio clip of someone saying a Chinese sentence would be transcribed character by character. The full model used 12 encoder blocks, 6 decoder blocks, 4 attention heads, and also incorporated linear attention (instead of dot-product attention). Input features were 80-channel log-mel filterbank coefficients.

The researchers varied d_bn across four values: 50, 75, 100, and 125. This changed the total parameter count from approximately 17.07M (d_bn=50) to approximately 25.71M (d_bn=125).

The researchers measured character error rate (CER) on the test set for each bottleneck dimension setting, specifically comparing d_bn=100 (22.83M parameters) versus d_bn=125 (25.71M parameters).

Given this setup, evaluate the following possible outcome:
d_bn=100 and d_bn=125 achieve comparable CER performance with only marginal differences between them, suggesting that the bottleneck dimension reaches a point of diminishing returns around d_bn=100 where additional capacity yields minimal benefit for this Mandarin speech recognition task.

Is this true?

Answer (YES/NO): YES